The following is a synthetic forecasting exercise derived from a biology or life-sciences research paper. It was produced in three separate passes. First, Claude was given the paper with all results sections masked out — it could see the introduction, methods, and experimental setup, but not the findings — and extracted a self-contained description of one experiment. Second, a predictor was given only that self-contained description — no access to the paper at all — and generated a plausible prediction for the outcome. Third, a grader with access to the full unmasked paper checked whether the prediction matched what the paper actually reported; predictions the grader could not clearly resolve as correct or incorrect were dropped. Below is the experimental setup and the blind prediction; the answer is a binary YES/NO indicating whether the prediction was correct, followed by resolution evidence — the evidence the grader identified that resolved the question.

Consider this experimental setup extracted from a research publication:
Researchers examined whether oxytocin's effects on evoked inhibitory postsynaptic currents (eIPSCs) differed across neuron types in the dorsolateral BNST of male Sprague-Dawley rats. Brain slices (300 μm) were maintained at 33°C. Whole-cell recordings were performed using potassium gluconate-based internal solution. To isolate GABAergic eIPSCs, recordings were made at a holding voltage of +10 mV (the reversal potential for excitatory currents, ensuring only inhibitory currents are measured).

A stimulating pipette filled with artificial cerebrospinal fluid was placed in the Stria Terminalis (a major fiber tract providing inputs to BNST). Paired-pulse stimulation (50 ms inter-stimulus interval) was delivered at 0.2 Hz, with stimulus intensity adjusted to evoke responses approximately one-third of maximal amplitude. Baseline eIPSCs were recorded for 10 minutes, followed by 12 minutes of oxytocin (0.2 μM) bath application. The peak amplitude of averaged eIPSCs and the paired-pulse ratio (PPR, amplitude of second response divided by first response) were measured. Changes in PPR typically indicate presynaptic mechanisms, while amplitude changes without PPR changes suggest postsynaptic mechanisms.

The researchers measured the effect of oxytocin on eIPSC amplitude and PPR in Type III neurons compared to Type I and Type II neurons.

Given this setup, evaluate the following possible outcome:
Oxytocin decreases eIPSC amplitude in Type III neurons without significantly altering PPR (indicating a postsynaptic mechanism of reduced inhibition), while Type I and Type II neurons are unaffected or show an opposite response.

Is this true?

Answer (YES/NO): YES